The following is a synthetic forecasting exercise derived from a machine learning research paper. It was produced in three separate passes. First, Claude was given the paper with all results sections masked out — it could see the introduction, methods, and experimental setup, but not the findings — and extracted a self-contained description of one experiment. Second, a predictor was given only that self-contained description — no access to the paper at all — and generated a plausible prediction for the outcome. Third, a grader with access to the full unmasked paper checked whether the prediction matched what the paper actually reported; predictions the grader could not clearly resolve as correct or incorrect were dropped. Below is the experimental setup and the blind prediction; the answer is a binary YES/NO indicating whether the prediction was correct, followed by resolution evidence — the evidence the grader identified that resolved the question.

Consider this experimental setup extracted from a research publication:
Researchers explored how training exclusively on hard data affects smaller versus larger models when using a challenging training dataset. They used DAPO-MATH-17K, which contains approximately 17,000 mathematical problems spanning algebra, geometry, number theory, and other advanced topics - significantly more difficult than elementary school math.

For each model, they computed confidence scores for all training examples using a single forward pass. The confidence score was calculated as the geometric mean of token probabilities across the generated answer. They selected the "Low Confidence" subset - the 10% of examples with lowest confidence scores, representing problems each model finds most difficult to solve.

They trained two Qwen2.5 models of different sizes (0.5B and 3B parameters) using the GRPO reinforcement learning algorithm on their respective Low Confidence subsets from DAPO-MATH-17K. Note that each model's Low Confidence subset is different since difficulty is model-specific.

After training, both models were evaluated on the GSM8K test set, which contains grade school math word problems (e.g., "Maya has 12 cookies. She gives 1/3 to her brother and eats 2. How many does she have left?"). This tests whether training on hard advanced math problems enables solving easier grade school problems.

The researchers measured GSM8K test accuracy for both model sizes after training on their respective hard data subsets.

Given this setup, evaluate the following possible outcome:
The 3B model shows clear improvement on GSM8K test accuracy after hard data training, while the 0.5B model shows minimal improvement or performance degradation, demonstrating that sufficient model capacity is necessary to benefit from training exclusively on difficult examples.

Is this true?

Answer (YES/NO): NO